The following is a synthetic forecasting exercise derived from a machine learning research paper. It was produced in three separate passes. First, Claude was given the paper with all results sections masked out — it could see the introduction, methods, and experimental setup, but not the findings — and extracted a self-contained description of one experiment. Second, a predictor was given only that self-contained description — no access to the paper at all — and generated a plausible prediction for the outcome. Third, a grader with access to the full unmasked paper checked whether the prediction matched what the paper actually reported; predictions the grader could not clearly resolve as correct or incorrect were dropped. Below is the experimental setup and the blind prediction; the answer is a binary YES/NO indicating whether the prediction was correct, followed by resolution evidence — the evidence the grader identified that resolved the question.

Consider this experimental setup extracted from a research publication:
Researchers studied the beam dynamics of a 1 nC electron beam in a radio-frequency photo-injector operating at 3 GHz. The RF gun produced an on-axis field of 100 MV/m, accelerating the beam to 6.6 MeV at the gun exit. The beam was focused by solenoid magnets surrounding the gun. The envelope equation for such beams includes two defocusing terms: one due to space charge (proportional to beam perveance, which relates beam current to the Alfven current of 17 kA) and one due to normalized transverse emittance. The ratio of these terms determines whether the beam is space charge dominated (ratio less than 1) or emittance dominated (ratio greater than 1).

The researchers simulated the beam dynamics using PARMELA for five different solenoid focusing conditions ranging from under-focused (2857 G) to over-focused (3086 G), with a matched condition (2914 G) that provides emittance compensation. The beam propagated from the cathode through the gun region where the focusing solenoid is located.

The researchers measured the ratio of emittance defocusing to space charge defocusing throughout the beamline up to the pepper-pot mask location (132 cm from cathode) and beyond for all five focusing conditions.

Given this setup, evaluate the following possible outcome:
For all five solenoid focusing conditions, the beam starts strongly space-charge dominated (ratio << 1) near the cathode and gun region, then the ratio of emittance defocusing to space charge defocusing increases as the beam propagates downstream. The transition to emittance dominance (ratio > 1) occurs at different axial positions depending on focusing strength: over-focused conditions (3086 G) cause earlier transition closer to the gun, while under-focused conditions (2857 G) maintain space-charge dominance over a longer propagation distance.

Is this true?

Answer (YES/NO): NO